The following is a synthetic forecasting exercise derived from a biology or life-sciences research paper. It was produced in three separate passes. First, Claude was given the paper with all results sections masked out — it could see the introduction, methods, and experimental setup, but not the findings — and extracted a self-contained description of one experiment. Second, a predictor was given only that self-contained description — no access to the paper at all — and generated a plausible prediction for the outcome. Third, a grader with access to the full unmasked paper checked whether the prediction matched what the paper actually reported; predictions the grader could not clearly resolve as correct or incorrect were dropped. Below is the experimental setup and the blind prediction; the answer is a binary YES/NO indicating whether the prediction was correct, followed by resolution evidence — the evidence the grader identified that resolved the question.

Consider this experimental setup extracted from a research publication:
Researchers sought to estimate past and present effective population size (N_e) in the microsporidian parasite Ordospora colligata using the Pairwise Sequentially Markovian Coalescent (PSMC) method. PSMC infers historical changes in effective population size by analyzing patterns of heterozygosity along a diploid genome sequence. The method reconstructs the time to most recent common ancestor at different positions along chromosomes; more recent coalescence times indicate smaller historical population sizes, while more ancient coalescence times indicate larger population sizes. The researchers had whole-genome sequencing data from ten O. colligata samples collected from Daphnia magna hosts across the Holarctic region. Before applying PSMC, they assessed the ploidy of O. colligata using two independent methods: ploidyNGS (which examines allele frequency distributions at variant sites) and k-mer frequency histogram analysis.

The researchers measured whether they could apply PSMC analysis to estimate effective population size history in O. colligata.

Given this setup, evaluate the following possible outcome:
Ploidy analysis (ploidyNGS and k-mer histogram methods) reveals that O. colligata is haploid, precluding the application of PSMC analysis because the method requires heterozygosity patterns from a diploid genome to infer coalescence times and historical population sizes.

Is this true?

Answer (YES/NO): YES